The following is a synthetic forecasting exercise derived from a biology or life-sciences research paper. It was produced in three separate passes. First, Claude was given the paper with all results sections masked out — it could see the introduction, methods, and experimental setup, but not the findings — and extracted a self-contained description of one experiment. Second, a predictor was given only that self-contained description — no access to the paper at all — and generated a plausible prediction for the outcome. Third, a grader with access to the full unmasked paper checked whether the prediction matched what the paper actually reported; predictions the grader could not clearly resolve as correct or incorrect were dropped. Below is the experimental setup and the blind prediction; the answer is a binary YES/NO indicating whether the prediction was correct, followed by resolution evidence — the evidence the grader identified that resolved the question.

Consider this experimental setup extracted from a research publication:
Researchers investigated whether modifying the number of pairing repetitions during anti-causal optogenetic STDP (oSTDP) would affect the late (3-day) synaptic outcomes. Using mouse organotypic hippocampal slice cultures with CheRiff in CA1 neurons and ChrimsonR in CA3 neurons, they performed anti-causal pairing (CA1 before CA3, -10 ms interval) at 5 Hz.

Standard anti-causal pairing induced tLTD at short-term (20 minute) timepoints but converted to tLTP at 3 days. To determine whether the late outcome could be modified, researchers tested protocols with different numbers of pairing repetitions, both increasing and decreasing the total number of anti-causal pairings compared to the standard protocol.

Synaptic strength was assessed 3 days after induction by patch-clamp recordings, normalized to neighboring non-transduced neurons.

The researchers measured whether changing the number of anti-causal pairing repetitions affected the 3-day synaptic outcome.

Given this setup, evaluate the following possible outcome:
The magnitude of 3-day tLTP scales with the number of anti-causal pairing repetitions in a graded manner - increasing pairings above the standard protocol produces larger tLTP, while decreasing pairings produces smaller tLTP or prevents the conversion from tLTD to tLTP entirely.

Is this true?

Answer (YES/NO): NO